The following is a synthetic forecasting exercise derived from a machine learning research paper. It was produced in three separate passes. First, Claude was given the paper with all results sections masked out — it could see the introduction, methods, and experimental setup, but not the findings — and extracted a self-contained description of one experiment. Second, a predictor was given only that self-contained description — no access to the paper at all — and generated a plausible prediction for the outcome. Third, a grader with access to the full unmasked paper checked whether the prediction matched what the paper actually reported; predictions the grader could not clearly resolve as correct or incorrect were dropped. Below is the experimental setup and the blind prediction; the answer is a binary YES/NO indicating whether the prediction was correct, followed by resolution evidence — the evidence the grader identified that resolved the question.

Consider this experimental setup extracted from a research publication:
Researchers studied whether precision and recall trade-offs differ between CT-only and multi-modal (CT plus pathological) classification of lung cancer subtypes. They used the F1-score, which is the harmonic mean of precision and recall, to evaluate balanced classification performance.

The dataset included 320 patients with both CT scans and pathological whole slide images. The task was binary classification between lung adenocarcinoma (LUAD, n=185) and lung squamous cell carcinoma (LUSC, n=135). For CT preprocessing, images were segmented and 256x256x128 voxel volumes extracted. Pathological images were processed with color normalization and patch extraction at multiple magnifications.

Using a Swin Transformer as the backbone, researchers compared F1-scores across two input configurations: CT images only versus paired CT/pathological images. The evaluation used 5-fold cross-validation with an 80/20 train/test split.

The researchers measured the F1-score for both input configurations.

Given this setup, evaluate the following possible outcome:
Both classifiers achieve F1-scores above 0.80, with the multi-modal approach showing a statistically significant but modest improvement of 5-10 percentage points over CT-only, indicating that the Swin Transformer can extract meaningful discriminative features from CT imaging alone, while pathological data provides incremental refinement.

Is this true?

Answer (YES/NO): NO